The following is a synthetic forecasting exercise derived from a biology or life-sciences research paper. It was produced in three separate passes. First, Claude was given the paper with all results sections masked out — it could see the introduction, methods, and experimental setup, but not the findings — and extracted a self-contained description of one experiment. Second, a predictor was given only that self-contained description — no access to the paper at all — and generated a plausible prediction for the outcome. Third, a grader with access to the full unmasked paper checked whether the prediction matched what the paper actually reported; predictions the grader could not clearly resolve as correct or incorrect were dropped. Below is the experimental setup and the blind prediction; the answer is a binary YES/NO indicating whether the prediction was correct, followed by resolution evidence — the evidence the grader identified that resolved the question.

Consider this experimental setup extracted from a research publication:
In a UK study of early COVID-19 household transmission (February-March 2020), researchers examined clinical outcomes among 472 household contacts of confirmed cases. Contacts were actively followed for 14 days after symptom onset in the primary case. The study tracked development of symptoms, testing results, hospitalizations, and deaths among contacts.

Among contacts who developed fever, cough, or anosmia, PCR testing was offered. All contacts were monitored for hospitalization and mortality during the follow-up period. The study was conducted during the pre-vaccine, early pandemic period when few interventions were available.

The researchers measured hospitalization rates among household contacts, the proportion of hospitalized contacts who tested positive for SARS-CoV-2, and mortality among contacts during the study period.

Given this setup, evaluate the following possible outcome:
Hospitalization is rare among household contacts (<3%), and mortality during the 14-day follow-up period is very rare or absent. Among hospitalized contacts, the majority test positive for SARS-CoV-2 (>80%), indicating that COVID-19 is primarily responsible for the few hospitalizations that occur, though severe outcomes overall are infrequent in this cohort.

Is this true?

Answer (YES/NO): NO